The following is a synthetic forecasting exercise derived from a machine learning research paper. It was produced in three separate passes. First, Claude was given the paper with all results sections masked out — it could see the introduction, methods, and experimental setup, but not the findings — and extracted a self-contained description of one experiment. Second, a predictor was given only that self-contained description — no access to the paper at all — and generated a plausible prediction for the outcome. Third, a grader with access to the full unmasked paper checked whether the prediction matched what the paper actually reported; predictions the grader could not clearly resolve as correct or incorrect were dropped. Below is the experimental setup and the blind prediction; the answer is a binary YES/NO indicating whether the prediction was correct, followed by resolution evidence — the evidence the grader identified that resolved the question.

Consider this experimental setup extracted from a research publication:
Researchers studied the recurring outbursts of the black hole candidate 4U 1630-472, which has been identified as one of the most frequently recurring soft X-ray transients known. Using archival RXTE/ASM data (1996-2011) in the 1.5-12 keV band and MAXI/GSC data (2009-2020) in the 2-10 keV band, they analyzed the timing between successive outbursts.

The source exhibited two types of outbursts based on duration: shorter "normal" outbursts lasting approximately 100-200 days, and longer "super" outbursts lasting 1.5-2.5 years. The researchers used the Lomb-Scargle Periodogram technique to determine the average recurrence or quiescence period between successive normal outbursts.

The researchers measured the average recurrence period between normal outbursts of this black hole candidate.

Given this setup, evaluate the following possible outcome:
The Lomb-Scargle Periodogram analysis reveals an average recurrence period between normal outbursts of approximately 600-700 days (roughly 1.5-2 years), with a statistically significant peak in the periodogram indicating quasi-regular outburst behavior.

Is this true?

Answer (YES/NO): NO